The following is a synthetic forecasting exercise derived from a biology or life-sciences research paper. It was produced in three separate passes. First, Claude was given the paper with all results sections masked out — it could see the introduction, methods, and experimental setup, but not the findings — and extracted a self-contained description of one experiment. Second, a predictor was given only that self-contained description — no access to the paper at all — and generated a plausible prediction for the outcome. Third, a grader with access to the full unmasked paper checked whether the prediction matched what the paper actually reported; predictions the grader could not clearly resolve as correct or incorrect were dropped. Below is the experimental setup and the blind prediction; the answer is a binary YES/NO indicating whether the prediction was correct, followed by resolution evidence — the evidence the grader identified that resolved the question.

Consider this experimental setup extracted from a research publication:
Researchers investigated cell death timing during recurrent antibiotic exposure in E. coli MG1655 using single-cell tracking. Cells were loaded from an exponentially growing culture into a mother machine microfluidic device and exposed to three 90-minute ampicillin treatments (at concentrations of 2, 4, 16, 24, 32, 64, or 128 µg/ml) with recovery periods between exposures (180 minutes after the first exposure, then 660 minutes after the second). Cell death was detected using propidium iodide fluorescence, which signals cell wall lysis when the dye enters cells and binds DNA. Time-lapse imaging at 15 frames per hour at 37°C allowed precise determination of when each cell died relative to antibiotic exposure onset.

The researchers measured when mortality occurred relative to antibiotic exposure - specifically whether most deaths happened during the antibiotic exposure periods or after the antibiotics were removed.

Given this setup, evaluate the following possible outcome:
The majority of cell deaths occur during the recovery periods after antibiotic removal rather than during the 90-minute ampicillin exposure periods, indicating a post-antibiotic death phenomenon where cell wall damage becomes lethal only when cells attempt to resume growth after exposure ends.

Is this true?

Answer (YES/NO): YES